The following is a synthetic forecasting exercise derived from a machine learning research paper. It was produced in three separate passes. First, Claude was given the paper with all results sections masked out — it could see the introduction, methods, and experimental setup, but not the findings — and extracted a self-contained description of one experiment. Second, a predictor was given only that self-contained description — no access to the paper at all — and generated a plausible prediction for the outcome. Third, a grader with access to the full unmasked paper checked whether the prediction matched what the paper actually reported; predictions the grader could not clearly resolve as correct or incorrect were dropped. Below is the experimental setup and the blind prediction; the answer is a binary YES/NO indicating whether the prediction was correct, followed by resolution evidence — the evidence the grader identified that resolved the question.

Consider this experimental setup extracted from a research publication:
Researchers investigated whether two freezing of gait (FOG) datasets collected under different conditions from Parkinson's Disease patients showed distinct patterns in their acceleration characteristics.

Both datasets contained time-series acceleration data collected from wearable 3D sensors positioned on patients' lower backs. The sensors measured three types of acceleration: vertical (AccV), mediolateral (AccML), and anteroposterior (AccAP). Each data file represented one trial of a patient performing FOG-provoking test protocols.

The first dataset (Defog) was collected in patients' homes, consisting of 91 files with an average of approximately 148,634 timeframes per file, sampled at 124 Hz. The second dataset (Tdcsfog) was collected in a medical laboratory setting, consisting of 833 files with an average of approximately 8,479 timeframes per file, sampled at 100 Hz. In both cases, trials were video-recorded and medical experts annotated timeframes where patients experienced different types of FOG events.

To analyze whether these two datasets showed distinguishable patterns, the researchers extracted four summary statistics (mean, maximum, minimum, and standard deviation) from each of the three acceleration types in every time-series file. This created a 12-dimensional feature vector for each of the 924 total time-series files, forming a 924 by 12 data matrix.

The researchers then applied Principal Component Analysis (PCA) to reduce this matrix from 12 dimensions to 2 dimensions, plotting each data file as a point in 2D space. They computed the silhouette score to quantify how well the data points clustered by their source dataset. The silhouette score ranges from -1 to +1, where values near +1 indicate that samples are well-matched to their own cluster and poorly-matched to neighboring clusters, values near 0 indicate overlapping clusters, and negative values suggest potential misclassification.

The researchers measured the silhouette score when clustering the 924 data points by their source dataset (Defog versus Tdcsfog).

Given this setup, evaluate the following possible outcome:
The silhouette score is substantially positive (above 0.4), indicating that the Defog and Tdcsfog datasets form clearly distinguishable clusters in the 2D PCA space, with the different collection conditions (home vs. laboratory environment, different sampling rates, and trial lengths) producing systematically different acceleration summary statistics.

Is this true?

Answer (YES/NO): YES